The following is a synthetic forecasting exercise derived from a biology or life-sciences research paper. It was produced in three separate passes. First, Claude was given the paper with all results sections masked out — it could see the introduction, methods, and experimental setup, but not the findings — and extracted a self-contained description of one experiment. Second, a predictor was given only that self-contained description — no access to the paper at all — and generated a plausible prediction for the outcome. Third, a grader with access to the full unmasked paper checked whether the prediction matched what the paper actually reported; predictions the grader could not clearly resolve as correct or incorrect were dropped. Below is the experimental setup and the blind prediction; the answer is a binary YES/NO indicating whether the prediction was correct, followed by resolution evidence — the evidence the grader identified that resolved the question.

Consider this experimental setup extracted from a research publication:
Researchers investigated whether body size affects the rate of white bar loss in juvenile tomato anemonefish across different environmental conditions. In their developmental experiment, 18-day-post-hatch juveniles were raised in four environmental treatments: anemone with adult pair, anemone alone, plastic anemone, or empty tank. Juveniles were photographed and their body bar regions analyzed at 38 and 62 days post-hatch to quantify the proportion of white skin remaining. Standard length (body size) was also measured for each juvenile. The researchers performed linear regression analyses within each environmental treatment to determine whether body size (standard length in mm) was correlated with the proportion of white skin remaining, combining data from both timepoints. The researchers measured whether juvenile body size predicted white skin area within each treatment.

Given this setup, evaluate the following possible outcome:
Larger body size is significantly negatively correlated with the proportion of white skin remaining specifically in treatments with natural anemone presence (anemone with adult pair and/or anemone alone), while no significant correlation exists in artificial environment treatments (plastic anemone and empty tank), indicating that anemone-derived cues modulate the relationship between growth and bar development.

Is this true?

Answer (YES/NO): NO